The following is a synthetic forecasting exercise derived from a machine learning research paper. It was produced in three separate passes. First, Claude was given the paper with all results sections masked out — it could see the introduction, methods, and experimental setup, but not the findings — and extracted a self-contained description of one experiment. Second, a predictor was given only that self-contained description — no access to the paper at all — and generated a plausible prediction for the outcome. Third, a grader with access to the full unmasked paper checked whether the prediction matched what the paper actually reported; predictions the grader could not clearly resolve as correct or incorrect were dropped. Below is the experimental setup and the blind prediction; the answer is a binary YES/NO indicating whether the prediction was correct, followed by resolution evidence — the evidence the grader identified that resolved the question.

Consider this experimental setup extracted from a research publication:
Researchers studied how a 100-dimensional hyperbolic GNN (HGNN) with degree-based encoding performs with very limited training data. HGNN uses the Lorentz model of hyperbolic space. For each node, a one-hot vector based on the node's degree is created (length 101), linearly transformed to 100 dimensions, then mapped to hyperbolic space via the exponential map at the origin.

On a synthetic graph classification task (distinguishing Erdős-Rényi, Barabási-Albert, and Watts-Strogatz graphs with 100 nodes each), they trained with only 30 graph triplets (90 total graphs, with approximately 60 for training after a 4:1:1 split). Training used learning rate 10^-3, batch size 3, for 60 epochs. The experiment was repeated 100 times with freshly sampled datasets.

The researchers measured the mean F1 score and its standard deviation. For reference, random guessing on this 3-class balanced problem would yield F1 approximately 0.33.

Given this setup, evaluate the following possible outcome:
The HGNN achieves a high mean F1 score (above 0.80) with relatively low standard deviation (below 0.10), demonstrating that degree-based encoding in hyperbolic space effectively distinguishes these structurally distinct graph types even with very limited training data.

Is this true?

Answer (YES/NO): NO